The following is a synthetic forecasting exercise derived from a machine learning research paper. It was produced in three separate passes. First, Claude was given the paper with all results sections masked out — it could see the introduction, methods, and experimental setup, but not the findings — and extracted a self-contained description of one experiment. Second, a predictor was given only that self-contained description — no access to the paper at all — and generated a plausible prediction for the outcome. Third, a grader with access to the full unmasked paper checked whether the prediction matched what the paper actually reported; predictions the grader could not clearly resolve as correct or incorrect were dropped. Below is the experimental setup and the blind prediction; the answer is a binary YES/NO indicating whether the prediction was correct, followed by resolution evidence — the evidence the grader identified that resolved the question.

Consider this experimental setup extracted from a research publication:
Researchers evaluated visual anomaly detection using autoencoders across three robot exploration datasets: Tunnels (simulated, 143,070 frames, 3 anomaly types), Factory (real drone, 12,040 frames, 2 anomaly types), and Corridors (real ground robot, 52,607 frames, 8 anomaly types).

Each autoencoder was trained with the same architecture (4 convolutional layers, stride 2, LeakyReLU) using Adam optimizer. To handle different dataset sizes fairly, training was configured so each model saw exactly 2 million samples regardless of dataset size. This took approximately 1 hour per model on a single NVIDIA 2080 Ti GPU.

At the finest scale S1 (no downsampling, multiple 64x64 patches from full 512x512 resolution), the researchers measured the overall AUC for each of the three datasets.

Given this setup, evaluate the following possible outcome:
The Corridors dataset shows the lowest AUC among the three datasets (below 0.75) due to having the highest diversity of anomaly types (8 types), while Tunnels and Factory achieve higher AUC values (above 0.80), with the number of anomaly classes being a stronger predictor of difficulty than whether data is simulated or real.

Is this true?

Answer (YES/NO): NO